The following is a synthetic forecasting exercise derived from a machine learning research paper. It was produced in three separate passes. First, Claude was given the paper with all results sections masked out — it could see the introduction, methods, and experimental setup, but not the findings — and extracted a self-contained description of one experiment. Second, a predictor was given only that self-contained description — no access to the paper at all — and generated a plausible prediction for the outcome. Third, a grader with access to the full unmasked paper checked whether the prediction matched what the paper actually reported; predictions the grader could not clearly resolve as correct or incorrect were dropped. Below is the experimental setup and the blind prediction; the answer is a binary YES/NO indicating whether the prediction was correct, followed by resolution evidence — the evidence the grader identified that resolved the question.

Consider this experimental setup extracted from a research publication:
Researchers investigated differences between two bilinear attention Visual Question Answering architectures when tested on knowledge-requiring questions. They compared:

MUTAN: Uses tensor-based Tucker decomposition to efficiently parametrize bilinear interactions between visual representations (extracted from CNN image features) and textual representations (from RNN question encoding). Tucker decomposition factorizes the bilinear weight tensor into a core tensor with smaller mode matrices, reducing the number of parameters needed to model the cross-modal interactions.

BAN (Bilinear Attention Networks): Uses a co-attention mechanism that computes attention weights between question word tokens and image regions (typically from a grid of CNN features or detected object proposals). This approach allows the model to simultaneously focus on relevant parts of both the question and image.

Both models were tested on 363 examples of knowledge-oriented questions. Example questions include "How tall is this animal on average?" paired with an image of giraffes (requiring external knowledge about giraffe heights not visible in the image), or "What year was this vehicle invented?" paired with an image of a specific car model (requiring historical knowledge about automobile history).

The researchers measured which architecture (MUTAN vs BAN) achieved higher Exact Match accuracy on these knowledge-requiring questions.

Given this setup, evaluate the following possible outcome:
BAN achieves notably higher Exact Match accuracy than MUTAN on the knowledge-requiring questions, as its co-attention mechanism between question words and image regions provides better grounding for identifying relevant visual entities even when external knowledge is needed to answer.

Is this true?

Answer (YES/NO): NO